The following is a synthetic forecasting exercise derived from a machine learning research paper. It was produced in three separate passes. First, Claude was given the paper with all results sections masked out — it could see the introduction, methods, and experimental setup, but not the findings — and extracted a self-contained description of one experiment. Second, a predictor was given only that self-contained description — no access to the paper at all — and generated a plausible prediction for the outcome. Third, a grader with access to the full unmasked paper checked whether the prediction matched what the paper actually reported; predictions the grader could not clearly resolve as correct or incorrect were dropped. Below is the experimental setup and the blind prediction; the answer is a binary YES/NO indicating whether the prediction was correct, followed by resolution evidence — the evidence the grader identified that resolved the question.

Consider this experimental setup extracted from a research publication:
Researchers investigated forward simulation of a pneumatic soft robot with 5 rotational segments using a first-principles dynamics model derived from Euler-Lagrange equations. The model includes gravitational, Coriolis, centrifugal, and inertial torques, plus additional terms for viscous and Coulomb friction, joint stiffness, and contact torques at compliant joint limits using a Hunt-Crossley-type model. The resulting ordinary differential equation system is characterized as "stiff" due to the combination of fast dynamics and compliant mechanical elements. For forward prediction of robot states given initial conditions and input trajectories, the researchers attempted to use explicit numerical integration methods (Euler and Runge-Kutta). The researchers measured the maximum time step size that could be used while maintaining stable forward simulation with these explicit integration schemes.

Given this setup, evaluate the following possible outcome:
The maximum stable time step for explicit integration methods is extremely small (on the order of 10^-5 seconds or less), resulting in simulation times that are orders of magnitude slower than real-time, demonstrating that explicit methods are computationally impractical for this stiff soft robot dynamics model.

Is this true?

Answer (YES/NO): NO